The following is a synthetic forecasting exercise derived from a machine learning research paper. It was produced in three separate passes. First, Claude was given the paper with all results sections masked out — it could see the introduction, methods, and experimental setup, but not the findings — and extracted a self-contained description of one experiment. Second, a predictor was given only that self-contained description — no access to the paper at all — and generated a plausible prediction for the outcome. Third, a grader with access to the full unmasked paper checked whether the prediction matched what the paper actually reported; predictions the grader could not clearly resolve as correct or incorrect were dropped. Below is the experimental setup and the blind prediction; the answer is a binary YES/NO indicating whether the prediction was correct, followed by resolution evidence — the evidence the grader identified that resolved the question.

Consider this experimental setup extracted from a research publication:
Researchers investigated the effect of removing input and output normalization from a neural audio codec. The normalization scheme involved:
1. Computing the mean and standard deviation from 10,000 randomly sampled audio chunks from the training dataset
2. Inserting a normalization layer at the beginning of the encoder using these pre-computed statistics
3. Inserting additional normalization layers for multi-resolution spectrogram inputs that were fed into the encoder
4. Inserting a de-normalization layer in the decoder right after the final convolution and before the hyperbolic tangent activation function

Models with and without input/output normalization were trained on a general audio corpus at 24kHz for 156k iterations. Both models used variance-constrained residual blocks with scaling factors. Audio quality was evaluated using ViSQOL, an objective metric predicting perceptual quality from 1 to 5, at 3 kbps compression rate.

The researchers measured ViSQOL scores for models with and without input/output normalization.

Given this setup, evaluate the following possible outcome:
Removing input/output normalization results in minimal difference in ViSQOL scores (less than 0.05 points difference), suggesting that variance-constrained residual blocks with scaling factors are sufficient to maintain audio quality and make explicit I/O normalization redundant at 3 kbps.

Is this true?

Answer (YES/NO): NO